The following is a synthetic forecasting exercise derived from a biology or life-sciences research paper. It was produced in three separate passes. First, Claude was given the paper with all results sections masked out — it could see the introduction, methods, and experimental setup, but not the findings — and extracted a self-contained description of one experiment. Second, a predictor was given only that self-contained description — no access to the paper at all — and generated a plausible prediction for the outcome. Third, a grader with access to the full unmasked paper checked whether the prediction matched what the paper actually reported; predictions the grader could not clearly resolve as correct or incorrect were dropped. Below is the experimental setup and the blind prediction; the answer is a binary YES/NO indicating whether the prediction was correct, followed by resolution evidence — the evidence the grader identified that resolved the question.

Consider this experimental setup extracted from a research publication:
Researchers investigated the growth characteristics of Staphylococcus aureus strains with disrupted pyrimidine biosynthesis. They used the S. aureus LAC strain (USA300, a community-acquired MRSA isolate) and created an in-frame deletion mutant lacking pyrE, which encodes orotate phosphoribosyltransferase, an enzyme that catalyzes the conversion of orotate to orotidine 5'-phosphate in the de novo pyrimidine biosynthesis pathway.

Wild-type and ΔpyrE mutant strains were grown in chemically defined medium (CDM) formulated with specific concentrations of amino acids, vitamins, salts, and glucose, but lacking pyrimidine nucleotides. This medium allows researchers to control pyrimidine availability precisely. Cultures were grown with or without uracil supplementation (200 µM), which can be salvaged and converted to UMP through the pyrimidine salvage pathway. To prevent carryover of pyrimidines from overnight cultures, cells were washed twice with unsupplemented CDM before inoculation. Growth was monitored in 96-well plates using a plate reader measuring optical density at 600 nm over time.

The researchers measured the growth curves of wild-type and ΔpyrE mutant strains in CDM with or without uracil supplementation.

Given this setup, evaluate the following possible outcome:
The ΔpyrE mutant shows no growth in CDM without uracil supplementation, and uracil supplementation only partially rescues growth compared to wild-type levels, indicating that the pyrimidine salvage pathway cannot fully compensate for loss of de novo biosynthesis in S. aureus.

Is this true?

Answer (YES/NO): NO